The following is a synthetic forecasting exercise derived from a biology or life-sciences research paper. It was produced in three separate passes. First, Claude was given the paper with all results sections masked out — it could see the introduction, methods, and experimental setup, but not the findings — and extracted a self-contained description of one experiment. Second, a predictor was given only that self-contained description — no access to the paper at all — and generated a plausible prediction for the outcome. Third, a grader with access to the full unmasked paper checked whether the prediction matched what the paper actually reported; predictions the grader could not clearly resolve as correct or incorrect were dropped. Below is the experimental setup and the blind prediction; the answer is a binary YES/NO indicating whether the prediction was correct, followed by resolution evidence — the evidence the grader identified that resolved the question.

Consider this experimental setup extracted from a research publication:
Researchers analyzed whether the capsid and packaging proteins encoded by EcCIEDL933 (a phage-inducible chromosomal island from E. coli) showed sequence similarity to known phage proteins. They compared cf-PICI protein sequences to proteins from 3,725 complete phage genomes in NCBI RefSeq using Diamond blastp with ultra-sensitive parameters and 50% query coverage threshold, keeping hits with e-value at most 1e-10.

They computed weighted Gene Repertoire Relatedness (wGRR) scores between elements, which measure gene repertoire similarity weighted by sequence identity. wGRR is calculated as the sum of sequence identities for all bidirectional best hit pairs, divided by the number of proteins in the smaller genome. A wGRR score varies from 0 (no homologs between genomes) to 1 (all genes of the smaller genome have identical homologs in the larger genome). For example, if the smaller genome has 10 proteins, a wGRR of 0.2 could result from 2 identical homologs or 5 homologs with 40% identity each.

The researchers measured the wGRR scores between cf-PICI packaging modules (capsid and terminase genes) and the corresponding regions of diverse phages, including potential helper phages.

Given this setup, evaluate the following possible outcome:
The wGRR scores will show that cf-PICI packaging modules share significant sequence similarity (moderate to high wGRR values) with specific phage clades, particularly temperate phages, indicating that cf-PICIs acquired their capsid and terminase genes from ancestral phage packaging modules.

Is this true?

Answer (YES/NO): NO